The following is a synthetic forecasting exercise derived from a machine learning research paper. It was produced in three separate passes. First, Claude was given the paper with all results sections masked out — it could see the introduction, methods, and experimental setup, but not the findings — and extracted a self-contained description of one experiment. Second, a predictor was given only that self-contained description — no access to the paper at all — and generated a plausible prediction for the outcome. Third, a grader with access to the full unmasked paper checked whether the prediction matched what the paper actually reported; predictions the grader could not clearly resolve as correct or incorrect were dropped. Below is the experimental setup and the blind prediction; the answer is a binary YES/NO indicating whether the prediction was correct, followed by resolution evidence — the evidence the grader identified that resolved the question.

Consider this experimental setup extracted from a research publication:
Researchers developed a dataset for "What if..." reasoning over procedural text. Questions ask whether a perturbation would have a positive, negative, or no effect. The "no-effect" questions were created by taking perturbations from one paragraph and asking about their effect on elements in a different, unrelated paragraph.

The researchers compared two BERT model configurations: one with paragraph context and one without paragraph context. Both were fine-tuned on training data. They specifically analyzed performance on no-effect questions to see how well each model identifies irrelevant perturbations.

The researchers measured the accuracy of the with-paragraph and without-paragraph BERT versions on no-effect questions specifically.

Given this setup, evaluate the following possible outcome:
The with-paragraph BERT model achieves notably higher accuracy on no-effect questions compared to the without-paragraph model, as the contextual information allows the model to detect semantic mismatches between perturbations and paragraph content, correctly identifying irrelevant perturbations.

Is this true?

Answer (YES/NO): YES